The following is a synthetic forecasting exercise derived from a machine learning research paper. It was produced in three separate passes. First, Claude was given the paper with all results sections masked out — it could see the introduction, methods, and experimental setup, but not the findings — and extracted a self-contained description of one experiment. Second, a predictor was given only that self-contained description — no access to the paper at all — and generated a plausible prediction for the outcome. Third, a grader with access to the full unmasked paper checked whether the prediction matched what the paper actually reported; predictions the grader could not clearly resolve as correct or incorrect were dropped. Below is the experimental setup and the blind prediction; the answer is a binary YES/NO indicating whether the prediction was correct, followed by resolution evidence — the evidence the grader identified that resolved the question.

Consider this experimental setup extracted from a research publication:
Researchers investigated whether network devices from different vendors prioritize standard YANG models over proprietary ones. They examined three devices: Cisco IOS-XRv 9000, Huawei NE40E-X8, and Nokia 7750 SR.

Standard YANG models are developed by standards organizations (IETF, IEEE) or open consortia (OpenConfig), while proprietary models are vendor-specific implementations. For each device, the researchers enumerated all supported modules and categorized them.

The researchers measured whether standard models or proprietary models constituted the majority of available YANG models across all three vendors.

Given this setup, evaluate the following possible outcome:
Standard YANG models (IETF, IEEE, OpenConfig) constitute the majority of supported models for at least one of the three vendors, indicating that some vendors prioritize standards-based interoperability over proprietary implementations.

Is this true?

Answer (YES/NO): NO